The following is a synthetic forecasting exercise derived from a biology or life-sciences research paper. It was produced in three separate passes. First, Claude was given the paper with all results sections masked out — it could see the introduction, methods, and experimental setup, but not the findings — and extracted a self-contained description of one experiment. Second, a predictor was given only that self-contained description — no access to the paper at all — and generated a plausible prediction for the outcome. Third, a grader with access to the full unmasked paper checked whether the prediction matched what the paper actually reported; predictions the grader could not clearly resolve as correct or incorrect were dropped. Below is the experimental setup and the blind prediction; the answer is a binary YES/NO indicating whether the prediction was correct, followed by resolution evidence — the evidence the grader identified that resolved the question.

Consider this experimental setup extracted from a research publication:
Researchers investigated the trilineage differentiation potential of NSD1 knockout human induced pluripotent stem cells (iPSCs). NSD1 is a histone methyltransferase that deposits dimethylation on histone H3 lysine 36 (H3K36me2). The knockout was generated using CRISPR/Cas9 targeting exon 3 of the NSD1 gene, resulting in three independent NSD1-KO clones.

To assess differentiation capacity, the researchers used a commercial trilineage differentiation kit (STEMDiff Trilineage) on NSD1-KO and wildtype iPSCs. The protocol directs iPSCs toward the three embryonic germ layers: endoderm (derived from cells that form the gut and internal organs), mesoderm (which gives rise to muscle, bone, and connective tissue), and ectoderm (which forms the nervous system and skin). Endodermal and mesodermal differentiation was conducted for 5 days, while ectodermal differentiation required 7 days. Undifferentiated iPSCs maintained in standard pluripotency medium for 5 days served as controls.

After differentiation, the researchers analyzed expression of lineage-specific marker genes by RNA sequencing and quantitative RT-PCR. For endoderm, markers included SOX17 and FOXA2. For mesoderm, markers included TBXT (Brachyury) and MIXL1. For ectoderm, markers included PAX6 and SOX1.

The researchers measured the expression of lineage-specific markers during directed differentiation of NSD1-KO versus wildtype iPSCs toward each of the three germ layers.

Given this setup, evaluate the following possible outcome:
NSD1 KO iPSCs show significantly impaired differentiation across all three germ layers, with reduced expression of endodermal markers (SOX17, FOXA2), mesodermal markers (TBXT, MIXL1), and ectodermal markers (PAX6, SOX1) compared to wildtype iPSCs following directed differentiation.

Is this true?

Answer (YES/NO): NO